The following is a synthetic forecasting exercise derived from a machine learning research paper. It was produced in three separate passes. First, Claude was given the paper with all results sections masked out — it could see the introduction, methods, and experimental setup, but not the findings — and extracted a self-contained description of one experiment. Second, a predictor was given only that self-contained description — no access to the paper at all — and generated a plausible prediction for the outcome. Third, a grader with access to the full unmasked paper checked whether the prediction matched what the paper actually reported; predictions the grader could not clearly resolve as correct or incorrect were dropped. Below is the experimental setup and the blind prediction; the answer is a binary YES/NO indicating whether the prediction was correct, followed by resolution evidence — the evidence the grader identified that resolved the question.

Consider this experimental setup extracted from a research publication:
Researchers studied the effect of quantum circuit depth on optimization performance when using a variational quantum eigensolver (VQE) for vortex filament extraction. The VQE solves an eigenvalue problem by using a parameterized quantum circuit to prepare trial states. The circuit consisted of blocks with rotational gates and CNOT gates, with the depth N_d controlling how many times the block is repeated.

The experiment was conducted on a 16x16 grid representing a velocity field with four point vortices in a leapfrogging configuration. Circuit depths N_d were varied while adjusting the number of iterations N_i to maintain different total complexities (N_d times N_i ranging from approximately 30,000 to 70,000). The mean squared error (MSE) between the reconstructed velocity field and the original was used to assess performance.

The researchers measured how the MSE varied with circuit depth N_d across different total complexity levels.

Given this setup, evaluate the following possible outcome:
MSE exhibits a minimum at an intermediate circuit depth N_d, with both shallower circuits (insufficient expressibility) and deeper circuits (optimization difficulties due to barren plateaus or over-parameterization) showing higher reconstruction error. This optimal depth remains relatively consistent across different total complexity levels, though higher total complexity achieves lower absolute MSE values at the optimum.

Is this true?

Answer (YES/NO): YES